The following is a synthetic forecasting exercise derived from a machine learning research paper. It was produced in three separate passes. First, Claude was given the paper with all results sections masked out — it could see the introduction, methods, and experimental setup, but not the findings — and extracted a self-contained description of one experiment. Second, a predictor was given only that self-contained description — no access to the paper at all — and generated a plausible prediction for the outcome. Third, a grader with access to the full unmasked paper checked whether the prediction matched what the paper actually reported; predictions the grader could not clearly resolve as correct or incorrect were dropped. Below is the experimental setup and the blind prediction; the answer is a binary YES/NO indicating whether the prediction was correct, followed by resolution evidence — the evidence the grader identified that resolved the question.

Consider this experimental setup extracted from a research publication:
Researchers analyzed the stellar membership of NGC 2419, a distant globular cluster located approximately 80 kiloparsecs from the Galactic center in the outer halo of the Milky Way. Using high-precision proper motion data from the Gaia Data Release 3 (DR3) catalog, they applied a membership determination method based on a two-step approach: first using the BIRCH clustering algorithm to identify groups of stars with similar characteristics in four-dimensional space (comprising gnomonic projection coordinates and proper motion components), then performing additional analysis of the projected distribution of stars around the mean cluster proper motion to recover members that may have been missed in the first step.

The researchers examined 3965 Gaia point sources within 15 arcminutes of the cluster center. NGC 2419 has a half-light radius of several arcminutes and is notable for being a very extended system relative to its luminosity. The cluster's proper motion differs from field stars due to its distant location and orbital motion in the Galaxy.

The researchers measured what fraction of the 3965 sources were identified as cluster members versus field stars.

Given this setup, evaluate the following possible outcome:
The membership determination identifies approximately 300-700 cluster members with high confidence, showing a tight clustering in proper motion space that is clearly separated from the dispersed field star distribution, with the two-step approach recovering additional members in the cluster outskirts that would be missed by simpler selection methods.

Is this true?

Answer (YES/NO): NO